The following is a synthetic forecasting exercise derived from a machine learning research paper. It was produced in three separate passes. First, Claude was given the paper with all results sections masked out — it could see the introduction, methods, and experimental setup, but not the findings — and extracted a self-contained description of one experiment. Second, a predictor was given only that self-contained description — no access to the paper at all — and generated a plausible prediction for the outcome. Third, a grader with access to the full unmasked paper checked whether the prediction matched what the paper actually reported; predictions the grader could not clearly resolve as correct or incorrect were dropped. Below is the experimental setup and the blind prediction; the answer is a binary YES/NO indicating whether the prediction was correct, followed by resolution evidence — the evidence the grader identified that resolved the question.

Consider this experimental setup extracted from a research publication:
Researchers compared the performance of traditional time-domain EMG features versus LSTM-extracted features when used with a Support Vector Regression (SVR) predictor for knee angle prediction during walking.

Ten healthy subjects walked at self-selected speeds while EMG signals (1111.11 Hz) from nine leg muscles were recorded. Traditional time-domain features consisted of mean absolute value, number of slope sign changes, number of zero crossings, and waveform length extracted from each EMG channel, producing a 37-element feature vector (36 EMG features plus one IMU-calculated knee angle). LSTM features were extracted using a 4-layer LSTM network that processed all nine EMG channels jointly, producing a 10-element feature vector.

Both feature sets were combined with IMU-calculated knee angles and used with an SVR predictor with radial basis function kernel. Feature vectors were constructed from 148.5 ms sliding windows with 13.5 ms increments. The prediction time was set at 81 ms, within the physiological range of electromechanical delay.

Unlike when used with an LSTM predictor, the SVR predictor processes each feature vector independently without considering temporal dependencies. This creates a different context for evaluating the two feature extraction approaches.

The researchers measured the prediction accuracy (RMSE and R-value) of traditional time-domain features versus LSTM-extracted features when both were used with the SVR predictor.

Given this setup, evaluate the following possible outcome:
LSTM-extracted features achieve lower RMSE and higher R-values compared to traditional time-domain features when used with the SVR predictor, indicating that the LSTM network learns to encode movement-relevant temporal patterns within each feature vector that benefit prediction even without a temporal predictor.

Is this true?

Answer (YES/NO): YES